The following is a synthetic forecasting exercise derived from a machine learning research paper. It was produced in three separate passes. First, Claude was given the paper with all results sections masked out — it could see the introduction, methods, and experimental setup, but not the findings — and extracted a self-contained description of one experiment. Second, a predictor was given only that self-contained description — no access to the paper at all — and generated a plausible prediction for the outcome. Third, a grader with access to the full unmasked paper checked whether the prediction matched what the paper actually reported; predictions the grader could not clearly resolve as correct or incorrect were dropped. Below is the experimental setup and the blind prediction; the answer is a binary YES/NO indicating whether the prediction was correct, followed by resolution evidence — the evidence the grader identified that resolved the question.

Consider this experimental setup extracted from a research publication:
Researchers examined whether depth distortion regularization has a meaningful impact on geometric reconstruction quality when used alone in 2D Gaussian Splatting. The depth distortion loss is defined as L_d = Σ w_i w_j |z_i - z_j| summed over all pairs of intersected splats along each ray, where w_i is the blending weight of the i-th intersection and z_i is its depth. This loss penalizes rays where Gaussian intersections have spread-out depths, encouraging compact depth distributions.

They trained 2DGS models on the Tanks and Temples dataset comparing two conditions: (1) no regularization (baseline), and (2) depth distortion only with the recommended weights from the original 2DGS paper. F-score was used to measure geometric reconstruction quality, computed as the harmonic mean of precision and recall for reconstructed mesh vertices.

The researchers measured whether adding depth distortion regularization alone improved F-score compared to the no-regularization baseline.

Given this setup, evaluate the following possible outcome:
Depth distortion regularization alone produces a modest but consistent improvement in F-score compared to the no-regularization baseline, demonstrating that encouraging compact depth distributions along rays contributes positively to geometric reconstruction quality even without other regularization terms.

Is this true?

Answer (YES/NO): NO